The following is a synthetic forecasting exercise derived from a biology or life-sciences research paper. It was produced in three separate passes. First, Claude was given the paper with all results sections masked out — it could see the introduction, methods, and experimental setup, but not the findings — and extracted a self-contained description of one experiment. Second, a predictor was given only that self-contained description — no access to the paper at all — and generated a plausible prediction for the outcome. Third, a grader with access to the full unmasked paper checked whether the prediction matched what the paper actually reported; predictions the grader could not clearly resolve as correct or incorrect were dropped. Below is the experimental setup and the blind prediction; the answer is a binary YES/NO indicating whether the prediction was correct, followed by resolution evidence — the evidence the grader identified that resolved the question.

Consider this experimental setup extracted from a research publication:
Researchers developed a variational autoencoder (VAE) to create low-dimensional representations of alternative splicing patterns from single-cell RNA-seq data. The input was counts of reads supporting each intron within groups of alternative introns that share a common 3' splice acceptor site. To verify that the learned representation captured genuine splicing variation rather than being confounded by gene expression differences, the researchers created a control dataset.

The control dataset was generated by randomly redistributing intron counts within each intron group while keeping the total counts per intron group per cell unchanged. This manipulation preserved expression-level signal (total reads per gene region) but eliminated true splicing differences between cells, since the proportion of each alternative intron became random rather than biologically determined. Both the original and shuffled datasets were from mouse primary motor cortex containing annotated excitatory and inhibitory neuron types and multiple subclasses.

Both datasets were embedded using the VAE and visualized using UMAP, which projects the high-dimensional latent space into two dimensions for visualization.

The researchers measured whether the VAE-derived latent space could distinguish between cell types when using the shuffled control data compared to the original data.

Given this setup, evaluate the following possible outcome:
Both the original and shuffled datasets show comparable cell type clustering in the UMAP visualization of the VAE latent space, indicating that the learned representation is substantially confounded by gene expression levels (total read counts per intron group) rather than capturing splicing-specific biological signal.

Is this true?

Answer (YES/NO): NO